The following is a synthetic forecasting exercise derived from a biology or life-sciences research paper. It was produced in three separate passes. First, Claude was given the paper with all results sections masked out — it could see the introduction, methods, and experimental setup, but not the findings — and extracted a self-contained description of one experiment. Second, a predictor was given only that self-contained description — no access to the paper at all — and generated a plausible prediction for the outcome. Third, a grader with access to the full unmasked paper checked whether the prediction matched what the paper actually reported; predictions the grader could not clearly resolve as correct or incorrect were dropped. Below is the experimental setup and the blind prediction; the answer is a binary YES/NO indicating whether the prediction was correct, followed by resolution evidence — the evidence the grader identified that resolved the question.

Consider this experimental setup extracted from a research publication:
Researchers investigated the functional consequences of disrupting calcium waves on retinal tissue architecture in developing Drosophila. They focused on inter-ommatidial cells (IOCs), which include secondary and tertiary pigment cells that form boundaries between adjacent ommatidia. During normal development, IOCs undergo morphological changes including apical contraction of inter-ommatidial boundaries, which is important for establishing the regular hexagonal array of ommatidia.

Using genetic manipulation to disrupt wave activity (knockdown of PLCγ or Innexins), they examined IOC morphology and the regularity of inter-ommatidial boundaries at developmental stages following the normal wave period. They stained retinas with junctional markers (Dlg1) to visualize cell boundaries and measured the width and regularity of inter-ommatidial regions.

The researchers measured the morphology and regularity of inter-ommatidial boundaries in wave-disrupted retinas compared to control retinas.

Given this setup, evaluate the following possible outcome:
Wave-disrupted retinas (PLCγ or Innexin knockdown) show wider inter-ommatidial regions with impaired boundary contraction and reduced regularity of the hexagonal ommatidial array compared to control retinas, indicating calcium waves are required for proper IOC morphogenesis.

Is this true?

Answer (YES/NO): YES